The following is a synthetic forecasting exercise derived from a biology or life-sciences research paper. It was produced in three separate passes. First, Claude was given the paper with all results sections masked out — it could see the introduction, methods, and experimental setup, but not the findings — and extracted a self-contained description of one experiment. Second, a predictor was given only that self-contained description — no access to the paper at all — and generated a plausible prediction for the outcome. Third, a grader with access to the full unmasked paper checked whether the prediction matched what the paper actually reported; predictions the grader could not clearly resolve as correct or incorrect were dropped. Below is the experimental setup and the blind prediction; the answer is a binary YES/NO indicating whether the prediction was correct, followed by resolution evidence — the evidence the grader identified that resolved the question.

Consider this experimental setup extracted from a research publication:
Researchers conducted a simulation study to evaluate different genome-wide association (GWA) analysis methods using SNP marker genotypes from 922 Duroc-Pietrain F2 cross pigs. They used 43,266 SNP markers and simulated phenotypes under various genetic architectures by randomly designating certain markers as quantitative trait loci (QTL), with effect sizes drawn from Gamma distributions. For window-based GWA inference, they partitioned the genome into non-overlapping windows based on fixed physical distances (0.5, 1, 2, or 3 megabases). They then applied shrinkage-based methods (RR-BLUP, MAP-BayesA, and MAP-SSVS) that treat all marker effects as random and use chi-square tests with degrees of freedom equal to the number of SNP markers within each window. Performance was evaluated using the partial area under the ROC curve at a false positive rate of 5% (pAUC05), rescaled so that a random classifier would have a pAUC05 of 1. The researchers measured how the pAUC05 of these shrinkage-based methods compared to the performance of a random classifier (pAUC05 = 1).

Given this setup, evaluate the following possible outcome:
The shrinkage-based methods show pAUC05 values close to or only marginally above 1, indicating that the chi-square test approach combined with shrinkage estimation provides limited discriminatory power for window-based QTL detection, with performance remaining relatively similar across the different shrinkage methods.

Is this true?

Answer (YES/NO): NO